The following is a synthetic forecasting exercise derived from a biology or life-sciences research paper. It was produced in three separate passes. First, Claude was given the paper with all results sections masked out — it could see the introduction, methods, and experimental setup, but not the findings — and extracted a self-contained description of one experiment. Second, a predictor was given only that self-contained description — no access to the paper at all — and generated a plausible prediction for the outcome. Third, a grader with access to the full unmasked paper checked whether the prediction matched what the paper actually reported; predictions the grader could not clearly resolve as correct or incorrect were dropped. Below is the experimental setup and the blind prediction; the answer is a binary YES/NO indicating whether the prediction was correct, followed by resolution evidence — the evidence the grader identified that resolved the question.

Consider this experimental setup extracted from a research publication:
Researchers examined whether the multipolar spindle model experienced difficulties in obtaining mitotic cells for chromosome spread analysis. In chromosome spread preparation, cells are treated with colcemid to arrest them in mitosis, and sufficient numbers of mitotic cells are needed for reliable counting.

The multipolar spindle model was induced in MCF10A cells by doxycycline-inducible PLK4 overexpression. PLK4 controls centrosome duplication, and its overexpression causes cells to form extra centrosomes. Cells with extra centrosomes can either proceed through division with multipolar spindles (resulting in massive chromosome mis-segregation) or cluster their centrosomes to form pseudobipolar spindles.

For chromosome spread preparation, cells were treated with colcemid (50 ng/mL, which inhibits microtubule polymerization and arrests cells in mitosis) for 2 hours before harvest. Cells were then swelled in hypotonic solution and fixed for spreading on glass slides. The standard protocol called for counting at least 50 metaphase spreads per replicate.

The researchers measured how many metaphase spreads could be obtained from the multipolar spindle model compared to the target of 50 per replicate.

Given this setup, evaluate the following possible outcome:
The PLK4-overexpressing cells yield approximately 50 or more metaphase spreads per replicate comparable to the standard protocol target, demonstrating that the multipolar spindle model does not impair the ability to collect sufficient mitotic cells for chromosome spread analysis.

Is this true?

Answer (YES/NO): NO